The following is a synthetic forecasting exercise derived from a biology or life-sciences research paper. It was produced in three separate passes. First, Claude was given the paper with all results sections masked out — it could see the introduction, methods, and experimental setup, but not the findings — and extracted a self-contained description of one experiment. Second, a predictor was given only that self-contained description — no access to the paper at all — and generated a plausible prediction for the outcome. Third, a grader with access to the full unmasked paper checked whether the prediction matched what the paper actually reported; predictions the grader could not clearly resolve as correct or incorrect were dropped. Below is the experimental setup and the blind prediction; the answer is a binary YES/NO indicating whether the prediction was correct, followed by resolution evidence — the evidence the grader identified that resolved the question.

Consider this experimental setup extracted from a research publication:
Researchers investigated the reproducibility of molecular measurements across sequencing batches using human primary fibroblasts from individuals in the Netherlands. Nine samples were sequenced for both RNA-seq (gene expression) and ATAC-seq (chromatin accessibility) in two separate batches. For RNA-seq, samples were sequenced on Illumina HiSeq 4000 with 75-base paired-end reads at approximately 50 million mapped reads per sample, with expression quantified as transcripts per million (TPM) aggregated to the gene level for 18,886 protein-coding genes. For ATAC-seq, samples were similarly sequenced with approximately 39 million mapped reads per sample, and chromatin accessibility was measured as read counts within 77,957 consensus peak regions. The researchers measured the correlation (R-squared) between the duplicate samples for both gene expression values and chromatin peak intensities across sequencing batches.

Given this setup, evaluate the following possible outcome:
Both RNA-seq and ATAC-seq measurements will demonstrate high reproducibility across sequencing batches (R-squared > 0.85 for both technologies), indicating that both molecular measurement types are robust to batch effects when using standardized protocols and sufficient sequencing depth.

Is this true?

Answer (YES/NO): YES